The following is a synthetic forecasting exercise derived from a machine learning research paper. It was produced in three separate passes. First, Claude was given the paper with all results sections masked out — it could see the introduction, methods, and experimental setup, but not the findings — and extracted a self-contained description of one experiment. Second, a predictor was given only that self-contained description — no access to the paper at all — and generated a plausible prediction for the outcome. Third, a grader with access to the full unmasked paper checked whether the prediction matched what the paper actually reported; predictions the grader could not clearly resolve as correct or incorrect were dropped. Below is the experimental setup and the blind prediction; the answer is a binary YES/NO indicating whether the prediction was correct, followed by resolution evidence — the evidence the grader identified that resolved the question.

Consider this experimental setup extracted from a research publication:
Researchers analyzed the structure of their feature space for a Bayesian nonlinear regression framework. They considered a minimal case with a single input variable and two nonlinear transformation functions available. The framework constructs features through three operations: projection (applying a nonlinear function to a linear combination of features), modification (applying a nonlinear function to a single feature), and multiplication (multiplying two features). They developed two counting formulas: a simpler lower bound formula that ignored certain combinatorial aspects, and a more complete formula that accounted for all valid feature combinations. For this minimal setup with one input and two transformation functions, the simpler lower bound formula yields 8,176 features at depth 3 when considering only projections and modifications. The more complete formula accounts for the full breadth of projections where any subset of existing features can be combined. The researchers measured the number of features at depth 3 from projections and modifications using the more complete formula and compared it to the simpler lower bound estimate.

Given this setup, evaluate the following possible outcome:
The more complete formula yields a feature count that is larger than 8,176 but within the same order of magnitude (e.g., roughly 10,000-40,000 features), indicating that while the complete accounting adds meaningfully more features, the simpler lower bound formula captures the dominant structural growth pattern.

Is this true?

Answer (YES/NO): NO